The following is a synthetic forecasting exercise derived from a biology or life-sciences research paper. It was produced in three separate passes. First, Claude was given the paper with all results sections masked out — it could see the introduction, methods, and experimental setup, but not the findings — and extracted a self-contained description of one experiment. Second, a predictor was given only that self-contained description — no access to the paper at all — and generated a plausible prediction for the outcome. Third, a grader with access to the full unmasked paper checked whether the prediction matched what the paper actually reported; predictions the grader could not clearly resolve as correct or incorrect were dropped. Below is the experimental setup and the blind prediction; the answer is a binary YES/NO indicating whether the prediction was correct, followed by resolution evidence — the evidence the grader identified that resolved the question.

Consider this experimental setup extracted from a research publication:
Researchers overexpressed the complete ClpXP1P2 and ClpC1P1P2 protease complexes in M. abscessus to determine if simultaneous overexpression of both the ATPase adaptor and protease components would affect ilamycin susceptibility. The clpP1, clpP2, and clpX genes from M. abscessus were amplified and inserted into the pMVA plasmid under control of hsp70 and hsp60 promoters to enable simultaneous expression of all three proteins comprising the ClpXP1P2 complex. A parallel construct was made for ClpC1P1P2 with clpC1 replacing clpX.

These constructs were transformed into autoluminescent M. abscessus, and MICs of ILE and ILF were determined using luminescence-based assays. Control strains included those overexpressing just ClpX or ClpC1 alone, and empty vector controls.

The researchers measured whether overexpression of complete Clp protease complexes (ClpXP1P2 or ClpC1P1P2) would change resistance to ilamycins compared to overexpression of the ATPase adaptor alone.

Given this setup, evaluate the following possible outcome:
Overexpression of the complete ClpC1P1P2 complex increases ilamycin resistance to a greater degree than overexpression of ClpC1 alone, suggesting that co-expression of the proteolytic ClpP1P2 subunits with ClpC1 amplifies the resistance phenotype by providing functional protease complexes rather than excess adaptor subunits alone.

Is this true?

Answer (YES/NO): NO